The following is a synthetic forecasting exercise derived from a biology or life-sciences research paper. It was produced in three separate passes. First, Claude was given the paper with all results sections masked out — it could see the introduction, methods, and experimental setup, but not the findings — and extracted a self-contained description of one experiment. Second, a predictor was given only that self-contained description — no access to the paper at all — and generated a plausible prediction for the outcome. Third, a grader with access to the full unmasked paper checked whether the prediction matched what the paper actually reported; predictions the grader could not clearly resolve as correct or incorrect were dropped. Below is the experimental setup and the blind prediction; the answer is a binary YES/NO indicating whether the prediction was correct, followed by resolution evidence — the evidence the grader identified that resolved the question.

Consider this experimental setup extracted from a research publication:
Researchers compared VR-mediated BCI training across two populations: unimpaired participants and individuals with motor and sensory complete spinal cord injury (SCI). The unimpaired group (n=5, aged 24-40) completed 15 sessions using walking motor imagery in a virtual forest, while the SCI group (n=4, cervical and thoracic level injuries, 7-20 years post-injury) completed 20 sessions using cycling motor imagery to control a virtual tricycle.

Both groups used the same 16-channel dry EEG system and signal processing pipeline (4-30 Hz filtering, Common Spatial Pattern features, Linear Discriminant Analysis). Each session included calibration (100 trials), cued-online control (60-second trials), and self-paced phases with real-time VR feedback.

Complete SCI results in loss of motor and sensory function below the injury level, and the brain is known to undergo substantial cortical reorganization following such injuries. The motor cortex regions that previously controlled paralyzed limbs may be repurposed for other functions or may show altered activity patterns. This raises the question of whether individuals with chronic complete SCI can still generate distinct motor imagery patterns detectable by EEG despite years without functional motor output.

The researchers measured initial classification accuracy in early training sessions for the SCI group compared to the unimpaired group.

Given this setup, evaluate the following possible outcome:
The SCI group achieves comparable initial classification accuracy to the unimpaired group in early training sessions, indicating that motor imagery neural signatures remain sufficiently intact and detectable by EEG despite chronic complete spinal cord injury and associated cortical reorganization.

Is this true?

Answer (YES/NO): YES